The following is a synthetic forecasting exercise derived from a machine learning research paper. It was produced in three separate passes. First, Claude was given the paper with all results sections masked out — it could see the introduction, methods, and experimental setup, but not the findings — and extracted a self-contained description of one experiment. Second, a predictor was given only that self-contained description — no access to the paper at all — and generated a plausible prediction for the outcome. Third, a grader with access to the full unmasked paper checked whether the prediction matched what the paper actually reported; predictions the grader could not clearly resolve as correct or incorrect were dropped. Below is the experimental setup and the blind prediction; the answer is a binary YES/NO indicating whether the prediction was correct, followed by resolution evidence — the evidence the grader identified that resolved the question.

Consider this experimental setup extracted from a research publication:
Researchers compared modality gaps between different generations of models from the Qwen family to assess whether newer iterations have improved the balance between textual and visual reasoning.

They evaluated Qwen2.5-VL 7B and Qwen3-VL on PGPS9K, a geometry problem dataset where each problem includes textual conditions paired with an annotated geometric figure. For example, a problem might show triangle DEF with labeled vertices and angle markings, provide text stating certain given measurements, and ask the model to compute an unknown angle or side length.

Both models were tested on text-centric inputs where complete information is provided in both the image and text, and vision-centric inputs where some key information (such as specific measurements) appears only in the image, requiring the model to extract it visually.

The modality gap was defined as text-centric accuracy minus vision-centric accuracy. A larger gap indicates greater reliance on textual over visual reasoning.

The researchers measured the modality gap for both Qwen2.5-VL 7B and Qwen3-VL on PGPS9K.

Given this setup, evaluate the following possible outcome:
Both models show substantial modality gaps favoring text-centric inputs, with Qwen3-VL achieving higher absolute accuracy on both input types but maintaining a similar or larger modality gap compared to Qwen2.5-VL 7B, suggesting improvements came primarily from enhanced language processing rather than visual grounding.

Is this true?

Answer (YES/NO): NO